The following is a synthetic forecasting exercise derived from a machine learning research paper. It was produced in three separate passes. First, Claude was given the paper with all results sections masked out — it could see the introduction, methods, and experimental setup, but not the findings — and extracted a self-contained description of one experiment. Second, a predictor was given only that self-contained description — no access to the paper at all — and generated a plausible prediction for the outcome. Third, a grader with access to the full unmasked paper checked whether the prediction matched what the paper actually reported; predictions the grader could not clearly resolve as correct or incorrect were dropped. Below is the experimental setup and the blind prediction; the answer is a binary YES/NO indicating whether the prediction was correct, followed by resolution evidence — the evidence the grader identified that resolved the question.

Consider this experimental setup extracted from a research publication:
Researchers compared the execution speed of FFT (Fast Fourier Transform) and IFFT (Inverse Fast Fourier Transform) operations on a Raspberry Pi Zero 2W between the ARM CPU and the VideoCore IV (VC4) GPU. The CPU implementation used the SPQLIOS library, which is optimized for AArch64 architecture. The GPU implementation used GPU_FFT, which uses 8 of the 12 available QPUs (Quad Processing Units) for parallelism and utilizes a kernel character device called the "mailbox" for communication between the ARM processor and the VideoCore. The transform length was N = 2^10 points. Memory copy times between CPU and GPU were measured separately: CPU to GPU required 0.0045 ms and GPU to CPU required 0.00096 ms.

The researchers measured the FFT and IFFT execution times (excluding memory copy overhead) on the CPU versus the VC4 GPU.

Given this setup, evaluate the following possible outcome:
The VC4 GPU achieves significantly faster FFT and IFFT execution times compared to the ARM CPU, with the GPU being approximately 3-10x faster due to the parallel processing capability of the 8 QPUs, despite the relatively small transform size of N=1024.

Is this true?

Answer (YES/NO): NO